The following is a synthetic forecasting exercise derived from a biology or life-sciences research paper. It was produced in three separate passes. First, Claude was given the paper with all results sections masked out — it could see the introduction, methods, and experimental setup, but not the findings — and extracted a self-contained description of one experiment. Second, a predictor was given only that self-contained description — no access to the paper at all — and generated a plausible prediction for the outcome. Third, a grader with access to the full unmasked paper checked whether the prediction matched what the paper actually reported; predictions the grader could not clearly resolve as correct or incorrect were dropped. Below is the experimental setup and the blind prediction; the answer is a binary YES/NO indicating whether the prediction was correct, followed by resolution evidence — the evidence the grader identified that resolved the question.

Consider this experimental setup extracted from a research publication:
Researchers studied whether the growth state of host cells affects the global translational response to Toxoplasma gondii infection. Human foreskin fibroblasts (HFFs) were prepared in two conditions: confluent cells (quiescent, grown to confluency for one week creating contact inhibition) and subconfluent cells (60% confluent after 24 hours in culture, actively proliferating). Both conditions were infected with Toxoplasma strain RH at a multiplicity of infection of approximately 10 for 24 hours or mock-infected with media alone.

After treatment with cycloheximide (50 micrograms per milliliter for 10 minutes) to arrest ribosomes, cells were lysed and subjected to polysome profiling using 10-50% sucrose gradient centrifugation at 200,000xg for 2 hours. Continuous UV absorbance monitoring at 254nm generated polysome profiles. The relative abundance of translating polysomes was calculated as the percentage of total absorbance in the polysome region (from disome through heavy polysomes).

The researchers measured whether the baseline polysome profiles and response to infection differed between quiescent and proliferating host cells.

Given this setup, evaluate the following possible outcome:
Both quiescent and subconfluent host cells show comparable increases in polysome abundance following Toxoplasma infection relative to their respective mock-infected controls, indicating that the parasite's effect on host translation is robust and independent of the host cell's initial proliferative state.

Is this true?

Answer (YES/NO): NO